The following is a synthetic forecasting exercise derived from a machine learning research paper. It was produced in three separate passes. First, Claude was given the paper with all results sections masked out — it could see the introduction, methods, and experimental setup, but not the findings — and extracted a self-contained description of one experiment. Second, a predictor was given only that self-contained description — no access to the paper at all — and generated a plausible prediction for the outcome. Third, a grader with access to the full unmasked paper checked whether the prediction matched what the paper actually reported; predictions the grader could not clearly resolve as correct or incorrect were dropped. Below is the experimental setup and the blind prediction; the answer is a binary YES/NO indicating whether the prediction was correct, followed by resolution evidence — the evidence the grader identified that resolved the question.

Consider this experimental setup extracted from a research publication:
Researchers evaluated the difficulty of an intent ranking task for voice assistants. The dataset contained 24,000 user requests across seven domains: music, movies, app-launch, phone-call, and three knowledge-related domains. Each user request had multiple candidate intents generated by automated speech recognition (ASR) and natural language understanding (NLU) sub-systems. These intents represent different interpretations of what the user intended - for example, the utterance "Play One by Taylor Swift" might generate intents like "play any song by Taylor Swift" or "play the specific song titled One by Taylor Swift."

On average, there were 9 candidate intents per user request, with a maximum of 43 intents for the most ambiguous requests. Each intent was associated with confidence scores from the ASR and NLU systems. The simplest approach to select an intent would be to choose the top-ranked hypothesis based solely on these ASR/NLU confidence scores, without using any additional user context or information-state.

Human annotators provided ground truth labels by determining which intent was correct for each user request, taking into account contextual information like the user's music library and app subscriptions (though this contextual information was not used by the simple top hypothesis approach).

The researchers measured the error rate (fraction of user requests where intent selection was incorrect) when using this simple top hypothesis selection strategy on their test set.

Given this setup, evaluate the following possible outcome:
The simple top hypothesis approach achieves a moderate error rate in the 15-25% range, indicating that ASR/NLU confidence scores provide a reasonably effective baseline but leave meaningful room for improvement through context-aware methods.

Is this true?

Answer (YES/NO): NO